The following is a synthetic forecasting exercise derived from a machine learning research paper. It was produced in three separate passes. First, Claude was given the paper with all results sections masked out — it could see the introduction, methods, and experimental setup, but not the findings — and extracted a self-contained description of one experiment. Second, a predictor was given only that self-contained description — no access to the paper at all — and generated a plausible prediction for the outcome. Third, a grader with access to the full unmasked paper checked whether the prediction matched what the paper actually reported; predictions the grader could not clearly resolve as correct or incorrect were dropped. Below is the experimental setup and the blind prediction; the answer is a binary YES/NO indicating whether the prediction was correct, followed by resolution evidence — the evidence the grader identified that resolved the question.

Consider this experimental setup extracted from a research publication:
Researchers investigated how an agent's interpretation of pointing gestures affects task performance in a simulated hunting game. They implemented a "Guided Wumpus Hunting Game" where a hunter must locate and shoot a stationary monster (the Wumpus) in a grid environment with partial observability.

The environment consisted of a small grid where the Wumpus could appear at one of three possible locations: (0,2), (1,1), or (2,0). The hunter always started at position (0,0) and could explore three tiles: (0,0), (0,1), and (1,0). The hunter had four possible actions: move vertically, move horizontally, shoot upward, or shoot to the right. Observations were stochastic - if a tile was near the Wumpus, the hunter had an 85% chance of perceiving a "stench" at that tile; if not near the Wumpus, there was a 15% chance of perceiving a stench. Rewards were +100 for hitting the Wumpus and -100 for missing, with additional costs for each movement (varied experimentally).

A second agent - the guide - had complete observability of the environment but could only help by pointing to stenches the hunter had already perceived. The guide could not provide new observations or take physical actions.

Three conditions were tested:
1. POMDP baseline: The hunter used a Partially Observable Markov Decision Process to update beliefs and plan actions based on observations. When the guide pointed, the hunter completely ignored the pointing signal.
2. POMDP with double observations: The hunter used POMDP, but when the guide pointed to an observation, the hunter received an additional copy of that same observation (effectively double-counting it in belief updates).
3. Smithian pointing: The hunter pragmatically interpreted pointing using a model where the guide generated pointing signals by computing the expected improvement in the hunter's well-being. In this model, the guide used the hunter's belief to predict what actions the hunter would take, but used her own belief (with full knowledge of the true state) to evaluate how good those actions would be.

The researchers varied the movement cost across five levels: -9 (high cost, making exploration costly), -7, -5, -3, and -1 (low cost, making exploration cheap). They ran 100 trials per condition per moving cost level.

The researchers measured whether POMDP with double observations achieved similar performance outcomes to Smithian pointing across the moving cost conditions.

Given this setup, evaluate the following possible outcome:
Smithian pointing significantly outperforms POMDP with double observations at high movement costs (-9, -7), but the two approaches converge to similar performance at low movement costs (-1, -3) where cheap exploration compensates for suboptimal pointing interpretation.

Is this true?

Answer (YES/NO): NO